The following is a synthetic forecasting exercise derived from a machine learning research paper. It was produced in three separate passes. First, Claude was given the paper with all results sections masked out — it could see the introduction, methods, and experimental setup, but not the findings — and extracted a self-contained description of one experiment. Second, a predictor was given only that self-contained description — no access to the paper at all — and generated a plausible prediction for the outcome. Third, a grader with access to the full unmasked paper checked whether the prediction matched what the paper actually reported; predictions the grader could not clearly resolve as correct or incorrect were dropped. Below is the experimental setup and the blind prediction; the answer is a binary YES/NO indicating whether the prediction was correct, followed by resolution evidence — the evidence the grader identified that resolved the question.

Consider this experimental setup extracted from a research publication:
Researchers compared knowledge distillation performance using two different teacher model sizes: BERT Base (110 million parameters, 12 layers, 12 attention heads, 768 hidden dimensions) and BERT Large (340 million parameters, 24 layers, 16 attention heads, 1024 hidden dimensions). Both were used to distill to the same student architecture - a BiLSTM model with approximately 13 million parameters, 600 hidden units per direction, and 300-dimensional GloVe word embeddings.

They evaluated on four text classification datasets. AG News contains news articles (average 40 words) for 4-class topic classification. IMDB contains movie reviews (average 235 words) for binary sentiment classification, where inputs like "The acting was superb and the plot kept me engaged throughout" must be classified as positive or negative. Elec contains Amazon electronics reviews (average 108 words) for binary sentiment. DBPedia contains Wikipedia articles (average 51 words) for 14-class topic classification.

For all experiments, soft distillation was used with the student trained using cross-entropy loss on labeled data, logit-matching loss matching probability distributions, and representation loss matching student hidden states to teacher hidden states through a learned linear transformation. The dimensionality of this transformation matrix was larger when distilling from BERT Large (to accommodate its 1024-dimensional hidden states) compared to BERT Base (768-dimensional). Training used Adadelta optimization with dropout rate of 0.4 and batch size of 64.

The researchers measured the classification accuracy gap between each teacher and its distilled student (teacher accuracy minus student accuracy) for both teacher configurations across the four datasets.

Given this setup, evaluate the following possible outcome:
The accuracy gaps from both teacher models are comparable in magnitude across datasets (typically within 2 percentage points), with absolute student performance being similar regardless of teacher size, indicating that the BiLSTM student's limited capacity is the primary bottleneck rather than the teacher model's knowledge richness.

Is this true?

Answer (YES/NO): NO